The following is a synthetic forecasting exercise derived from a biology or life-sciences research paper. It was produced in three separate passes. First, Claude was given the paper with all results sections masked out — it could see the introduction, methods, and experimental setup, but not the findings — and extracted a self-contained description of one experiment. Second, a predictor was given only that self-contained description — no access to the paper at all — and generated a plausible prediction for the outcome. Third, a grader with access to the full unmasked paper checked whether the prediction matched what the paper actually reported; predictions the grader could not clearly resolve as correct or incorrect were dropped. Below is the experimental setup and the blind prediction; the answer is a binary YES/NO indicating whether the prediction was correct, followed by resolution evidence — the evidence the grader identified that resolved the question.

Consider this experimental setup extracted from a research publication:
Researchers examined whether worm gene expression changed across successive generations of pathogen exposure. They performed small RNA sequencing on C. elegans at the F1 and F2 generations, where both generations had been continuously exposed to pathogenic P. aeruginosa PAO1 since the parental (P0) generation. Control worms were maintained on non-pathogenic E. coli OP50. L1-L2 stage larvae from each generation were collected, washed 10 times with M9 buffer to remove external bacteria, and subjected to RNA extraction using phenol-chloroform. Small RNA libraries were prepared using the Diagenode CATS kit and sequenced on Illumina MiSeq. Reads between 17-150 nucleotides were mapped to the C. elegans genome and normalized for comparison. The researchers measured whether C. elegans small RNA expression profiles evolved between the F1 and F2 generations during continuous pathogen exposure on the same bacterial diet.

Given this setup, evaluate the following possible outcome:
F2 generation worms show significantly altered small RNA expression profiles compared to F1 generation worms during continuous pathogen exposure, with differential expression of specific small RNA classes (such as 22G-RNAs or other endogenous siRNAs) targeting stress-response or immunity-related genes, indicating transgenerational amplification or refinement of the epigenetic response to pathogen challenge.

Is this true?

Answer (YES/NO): NO